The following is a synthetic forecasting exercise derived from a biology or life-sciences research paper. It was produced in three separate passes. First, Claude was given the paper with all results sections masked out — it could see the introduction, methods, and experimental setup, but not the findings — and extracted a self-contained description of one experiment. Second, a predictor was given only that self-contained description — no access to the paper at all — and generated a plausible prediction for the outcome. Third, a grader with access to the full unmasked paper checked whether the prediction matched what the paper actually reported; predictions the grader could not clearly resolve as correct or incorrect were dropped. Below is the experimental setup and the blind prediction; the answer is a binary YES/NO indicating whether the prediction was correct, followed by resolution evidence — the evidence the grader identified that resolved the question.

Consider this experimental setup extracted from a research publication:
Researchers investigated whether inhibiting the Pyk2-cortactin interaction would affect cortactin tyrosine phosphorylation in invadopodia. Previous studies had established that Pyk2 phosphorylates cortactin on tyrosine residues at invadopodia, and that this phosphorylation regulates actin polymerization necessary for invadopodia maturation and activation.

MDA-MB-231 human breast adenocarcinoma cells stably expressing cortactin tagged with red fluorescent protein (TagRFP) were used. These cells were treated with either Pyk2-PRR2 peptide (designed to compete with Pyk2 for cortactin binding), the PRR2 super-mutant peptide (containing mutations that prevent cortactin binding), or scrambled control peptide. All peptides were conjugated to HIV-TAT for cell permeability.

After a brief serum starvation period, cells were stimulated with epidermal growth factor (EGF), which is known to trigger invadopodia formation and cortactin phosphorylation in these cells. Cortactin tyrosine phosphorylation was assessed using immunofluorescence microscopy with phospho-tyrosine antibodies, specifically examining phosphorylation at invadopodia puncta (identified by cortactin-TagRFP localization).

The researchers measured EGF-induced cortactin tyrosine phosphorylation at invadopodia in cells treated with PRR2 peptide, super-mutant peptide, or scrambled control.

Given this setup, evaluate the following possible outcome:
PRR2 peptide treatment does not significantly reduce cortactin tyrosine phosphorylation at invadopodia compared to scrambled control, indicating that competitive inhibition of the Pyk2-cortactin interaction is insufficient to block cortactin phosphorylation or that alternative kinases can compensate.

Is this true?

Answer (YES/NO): NO